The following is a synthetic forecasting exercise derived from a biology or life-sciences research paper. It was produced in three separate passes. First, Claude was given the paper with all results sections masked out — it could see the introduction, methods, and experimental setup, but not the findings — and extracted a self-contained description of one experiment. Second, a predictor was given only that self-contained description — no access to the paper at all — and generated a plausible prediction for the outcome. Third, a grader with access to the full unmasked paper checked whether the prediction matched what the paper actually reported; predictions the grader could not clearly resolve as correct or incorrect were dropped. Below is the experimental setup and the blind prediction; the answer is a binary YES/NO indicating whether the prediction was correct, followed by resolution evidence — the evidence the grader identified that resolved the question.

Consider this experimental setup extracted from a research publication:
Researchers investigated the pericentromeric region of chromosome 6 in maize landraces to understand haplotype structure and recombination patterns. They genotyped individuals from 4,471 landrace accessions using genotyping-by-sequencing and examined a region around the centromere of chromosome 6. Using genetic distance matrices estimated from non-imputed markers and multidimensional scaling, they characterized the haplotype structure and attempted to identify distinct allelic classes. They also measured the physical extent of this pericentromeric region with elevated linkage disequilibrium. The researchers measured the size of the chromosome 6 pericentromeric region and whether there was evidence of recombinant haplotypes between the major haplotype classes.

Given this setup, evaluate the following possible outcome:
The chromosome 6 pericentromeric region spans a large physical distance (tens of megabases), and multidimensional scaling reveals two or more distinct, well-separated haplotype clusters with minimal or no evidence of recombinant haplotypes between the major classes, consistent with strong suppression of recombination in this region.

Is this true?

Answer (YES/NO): NO